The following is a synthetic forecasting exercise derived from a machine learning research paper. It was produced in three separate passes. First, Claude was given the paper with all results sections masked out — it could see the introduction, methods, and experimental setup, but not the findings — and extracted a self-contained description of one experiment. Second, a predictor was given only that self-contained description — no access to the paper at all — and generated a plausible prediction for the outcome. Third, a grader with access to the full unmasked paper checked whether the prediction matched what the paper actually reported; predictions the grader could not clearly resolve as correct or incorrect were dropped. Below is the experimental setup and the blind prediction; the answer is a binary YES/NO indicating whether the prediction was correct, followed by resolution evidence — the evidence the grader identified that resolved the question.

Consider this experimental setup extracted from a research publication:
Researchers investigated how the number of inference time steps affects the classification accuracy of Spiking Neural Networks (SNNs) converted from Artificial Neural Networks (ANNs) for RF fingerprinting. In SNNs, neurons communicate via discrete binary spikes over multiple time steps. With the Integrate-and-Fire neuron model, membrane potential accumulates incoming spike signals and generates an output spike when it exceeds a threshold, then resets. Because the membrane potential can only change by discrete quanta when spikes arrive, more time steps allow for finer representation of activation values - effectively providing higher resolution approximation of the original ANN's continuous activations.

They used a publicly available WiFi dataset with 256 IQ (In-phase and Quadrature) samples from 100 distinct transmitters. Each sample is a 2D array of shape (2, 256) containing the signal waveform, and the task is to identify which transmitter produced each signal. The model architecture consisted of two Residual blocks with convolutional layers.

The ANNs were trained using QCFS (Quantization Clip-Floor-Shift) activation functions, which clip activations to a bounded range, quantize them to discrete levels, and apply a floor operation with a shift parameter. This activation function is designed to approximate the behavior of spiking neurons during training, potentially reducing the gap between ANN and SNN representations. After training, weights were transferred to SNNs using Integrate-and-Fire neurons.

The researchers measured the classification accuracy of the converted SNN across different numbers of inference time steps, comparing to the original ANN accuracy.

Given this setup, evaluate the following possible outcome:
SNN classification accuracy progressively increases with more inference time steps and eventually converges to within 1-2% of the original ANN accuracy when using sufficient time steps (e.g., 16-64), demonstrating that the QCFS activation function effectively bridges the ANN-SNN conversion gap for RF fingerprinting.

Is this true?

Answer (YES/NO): NO